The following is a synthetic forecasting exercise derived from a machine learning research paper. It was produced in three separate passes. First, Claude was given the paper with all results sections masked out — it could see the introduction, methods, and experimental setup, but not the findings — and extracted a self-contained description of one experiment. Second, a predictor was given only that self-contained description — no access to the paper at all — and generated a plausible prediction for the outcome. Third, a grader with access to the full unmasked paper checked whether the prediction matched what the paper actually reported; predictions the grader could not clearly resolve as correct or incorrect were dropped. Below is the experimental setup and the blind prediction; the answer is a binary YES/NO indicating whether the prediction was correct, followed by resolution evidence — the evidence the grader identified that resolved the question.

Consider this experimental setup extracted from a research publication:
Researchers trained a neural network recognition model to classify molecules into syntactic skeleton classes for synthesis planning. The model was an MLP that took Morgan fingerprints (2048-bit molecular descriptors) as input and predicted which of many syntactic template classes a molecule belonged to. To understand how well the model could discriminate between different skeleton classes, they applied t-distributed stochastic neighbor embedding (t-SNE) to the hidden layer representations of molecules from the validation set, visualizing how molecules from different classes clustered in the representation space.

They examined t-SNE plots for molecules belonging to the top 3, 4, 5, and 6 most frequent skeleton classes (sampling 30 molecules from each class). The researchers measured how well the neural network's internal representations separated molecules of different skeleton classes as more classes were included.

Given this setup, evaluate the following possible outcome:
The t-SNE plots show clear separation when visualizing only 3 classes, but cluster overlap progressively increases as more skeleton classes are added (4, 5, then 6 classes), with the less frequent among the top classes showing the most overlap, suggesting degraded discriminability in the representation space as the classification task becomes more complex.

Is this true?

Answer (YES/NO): NO